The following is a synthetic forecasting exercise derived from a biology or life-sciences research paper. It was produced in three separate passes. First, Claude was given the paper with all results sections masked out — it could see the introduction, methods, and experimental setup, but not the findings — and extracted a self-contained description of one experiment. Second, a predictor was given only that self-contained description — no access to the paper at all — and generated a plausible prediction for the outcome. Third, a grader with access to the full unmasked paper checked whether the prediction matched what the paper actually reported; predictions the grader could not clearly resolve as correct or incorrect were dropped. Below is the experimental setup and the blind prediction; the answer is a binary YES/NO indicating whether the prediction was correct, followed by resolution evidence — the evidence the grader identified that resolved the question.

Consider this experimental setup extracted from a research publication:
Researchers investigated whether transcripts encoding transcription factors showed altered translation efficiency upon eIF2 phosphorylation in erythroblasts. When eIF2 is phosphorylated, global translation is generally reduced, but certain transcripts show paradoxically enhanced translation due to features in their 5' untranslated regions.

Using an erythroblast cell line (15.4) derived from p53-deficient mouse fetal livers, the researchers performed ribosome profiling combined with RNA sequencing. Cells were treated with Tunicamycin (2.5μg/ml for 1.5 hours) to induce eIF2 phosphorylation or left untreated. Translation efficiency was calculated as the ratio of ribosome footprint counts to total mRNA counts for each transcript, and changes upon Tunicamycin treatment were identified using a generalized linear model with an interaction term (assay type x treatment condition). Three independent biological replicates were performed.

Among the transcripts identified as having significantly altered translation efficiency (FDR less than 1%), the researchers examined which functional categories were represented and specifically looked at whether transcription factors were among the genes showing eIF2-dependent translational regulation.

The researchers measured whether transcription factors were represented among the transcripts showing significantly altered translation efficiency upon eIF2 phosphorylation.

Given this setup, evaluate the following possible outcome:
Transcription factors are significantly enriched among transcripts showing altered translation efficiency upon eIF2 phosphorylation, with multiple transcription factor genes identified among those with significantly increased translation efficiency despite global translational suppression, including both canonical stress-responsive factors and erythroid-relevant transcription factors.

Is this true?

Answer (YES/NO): YES